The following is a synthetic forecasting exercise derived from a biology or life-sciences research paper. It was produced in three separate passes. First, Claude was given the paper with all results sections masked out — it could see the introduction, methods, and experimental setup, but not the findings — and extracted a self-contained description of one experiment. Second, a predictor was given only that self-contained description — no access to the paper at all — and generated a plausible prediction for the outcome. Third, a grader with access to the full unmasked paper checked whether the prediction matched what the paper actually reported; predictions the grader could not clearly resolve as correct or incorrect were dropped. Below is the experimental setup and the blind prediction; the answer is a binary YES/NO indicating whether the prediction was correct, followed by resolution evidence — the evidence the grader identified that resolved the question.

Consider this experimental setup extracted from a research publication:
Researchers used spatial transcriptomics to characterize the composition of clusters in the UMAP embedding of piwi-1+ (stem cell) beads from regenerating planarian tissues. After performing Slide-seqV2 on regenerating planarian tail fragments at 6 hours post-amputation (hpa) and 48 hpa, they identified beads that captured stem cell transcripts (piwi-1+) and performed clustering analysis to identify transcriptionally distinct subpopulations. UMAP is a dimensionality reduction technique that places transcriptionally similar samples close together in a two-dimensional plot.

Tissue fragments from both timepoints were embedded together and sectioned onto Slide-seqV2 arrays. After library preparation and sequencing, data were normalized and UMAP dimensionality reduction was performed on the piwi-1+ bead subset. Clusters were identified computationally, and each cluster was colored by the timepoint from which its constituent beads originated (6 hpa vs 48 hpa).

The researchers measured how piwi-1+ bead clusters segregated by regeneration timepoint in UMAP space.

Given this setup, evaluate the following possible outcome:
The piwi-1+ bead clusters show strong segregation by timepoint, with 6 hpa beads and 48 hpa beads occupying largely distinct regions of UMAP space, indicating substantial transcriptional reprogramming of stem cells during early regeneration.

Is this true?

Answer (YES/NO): NO